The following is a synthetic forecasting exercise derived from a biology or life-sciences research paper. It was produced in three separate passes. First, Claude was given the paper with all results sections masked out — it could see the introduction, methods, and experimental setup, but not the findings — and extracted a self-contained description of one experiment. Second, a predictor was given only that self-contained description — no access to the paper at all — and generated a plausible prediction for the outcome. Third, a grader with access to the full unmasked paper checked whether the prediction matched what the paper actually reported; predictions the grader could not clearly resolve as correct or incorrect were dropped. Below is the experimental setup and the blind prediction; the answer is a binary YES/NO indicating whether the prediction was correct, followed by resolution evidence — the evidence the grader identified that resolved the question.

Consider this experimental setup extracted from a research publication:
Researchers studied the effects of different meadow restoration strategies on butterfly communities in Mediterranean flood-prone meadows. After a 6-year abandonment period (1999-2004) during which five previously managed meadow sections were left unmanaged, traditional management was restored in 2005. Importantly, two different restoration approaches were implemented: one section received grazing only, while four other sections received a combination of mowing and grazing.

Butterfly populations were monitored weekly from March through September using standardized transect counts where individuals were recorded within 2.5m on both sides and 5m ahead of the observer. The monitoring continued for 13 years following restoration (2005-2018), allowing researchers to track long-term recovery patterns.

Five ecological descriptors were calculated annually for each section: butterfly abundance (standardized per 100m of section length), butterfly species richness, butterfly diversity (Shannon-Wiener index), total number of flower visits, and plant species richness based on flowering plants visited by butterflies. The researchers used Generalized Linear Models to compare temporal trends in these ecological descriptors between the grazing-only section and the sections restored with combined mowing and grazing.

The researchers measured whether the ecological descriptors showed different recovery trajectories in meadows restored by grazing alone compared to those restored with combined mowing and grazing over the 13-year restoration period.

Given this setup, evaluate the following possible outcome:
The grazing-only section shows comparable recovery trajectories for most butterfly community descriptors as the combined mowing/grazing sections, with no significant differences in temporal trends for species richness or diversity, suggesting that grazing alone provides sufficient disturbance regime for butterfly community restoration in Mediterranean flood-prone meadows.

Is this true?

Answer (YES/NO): NO